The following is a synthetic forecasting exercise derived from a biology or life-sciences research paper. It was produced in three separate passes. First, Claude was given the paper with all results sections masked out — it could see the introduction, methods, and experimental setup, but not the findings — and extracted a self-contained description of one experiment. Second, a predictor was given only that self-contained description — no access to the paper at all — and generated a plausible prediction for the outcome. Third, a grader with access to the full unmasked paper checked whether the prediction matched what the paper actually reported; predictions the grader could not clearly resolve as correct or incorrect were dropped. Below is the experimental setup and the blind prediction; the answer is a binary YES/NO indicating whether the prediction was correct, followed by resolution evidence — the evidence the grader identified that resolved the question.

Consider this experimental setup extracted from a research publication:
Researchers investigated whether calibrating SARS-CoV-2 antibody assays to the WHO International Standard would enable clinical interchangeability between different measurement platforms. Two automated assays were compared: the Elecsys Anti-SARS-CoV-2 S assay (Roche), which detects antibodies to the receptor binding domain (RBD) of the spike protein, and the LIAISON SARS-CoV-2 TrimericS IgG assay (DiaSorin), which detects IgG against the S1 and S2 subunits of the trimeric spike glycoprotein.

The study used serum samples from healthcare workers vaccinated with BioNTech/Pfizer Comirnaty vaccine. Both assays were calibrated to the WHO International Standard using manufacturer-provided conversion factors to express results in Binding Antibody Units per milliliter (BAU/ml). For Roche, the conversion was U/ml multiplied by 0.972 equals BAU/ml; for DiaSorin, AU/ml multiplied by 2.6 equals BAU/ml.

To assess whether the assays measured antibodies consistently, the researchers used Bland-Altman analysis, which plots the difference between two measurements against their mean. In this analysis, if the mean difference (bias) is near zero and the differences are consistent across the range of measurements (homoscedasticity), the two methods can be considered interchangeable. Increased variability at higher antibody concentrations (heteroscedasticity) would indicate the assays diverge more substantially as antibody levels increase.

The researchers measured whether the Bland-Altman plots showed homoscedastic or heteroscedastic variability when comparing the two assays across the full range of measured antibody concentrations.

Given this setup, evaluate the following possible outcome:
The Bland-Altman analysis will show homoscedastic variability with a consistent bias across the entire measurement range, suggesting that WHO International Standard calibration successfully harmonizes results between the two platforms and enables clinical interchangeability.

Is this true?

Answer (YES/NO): NO